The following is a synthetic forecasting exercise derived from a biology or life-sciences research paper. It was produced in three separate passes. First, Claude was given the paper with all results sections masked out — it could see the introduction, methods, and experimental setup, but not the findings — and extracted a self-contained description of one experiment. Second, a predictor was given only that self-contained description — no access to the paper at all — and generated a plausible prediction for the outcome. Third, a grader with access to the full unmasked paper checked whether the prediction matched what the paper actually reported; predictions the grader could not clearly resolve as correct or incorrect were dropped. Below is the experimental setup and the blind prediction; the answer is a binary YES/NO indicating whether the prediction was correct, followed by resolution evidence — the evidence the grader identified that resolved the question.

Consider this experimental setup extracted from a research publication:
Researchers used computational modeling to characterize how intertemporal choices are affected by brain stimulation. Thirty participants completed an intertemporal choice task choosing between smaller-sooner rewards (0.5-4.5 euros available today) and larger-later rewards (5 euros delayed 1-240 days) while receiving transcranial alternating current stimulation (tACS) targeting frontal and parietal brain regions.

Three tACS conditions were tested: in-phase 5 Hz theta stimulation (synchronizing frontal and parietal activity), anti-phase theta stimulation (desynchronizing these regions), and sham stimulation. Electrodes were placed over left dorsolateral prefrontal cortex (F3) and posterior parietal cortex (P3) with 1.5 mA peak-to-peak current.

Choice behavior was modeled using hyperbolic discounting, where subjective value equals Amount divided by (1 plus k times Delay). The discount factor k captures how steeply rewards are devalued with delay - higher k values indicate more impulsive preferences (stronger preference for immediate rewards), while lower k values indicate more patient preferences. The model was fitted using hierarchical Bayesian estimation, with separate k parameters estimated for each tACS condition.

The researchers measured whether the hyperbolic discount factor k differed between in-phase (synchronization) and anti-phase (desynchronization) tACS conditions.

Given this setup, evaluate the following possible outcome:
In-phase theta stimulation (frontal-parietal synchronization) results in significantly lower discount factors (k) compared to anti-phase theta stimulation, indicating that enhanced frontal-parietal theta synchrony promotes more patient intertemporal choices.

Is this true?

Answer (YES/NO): YES